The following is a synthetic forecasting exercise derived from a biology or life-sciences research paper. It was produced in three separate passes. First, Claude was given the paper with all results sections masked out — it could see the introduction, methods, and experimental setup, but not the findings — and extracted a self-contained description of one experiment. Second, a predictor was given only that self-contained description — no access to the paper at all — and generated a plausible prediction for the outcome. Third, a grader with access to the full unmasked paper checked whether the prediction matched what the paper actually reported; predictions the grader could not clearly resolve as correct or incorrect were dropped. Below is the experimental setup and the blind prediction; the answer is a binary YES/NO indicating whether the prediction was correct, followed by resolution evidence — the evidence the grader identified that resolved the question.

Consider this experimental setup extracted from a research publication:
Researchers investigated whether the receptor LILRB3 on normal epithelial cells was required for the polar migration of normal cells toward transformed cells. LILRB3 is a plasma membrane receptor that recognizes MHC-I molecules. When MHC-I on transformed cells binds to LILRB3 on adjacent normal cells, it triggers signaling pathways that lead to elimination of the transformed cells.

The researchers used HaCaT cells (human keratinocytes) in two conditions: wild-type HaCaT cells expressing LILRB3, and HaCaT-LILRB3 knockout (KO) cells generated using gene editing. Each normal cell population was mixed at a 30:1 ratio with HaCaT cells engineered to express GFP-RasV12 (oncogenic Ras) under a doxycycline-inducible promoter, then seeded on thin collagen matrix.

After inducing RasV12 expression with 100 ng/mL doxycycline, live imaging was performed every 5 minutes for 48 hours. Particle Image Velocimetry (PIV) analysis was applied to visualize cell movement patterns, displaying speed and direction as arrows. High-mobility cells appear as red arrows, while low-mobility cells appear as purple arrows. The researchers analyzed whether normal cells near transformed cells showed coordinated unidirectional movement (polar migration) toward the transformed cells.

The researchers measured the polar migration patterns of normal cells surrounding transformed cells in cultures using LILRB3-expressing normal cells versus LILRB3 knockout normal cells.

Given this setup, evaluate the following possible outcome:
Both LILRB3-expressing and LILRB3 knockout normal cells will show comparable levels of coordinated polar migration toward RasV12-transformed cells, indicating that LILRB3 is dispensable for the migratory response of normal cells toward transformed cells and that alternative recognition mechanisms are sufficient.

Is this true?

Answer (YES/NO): NO